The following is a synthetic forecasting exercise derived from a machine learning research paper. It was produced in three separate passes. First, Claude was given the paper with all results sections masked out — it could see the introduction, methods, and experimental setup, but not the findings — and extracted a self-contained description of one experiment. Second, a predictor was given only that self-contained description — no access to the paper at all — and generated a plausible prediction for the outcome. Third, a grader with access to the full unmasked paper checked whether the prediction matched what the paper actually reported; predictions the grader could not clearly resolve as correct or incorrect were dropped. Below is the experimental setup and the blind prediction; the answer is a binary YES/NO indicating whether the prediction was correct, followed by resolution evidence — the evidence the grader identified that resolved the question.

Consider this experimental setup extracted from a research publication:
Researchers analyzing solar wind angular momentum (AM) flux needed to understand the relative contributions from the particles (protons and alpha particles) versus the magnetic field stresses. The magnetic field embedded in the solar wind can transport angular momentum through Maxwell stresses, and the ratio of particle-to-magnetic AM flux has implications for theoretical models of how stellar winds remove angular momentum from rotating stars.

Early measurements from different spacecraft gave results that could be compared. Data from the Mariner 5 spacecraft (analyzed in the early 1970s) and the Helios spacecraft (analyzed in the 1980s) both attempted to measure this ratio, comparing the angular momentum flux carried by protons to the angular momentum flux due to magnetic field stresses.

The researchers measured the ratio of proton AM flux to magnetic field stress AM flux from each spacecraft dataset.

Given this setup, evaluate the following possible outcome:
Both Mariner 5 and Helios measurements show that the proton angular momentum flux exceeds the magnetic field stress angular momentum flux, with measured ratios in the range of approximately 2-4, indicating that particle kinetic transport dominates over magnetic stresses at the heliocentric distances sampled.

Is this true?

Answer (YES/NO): NO